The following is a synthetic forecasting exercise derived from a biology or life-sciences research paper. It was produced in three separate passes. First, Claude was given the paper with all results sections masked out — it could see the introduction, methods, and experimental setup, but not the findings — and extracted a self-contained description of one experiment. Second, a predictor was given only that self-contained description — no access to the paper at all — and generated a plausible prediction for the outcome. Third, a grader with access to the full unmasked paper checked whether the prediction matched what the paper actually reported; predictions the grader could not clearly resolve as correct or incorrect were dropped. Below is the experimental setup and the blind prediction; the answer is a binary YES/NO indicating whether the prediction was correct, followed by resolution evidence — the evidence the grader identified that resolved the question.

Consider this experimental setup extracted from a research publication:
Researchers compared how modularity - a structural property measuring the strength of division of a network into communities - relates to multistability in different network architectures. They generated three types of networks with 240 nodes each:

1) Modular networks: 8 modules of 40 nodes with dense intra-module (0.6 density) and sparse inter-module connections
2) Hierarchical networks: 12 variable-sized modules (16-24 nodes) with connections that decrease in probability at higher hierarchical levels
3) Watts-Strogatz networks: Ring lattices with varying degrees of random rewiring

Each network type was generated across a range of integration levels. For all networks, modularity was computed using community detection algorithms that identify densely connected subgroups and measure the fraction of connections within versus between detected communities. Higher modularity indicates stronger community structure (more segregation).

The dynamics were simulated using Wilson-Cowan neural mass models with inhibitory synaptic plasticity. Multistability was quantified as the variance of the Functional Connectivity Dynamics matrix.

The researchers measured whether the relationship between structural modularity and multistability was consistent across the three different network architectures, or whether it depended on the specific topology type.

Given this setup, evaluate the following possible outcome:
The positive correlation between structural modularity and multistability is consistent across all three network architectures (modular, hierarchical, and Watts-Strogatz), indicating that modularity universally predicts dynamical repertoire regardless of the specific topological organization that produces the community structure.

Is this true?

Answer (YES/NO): NO